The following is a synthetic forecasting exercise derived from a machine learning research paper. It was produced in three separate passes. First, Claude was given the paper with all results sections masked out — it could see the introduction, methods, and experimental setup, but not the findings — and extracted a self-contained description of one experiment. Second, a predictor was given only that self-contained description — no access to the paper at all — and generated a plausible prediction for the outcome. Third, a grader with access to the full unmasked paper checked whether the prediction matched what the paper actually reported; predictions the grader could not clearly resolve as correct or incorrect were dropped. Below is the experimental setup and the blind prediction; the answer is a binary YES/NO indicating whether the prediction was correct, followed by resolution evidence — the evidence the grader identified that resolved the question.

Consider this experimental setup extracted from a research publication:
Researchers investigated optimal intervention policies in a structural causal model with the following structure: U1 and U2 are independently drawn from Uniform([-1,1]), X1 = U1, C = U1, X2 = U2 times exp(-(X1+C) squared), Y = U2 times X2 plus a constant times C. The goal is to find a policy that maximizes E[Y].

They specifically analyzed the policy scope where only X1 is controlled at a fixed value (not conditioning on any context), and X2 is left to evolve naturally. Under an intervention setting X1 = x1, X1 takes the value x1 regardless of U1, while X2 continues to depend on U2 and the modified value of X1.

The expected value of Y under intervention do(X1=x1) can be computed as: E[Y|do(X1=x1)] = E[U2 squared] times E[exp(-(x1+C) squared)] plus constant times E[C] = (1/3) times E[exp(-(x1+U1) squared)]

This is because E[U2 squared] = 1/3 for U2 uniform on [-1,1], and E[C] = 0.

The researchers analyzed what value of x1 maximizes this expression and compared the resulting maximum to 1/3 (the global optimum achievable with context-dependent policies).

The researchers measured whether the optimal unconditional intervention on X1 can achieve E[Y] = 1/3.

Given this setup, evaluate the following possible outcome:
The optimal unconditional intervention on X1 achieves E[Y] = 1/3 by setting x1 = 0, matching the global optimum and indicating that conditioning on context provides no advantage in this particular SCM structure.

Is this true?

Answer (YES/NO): NO